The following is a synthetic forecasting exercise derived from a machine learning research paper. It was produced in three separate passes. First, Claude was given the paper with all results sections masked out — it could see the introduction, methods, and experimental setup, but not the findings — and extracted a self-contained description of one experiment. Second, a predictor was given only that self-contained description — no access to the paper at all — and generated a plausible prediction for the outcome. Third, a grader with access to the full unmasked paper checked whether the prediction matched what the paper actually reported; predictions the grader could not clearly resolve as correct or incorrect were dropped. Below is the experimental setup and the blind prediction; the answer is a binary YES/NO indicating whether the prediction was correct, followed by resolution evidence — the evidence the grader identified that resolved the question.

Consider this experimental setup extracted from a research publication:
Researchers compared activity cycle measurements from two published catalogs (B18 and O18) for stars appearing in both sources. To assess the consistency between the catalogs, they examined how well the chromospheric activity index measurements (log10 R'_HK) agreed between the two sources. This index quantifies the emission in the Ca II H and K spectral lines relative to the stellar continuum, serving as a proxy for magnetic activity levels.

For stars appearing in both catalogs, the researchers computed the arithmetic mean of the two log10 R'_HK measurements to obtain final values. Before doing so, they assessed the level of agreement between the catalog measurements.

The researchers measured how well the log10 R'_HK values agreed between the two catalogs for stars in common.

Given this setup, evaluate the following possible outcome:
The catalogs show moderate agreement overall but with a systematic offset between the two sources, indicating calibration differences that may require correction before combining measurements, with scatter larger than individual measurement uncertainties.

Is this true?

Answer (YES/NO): NO